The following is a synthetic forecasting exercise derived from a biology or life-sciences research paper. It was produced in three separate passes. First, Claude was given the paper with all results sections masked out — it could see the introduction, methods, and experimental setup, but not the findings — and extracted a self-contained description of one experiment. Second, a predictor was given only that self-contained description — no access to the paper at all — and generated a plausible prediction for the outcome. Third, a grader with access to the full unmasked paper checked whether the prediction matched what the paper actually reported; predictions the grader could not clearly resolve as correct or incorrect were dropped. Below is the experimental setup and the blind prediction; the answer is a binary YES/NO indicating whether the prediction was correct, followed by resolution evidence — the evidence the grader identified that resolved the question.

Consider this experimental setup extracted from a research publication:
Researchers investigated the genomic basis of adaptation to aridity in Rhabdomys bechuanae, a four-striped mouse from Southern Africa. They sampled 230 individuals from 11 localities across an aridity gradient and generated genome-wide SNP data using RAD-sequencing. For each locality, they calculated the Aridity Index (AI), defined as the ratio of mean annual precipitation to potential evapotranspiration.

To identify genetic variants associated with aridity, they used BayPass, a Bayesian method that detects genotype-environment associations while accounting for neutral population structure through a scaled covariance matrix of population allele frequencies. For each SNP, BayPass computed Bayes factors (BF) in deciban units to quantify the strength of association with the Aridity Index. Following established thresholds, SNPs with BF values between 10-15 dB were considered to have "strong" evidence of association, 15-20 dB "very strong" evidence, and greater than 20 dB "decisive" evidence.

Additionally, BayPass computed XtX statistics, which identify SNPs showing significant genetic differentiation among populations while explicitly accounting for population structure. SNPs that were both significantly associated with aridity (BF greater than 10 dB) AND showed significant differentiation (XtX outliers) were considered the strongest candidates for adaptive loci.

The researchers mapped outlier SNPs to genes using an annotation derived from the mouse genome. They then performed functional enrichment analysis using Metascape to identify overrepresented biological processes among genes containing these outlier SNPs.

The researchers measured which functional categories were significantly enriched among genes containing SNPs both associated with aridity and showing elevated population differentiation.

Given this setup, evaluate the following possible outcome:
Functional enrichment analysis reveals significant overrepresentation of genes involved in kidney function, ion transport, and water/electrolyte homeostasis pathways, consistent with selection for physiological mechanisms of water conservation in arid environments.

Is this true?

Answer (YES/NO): NO